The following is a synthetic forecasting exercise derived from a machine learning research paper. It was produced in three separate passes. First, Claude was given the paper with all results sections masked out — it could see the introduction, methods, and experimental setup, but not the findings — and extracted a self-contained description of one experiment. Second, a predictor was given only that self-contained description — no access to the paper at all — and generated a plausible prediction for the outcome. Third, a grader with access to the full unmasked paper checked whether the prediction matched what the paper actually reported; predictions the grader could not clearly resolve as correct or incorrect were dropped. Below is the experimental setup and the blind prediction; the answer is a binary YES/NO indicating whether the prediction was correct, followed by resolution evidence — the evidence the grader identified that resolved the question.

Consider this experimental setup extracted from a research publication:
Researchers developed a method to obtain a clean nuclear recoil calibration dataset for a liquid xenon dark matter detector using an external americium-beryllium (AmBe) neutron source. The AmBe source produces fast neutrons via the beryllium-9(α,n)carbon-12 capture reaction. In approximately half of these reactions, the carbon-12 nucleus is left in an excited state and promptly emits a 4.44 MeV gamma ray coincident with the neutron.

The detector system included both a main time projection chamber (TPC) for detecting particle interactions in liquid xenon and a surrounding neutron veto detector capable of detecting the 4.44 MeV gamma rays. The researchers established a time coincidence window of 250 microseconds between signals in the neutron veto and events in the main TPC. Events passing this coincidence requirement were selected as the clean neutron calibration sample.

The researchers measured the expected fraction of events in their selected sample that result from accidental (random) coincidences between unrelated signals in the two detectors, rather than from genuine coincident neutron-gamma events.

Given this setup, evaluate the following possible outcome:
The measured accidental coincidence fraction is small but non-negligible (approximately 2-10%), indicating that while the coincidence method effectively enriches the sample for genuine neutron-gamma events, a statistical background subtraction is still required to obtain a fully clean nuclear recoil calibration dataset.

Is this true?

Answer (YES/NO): NO